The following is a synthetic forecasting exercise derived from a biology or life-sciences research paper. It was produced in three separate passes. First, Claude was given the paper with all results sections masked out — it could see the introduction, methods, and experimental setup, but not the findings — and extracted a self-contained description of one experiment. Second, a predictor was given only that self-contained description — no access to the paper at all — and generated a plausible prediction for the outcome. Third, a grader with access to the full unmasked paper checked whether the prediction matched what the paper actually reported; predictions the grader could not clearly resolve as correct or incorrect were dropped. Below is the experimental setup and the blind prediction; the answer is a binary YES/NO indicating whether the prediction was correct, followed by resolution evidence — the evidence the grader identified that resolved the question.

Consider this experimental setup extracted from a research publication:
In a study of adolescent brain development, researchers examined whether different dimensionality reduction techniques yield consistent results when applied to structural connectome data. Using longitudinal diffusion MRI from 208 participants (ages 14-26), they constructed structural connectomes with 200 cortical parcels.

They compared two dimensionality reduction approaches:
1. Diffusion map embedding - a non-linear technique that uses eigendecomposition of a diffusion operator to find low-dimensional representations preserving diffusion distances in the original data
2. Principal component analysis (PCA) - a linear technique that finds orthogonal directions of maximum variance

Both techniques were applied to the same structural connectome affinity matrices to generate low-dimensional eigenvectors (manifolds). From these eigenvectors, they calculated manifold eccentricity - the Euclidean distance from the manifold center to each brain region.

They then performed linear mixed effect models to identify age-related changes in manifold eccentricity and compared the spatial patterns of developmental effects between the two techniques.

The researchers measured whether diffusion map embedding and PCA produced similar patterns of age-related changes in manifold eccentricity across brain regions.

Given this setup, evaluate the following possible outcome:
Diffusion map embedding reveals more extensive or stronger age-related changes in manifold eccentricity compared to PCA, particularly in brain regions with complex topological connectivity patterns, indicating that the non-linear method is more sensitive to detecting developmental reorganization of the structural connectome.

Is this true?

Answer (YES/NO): NO